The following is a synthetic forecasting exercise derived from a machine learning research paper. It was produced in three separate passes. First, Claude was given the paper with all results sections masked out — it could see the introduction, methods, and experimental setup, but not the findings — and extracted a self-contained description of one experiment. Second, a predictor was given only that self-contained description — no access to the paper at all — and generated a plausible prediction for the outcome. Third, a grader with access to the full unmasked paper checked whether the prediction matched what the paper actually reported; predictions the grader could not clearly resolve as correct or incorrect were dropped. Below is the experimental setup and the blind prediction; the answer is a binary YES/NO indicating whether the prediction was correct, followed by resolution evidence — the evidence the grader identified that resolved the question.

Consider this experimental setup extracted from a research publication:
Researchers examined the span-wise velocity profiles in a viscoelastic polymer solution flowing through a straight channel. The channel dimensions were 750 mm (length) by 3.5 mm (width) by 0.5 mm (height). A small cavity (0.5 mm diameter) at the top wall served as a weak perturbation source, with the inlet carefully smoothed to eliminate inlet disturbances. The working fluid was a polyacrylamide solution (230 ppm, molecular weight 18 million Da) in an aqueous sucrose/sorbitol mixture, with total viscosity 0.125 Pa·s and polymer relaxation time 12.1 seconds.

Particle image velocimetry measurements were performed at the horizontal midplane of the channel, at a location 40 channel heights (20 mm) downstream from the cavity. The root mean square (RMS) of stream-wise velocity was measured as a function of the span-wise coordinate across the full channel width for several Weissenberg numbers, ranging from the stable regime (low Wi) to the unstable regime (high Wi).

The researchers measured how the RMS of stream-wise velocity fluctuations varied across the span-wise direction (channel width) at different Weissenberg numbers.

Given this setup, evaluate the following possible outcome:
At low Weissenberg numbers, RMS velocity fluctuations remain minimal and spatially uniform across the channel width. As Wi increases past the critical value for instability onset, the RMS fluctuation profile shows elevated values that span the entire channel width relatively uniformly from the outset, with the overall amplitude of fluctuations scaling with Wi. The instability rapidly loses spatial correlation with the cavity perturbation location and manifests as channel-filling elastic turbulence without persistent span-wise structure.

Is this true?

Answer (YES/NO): NO